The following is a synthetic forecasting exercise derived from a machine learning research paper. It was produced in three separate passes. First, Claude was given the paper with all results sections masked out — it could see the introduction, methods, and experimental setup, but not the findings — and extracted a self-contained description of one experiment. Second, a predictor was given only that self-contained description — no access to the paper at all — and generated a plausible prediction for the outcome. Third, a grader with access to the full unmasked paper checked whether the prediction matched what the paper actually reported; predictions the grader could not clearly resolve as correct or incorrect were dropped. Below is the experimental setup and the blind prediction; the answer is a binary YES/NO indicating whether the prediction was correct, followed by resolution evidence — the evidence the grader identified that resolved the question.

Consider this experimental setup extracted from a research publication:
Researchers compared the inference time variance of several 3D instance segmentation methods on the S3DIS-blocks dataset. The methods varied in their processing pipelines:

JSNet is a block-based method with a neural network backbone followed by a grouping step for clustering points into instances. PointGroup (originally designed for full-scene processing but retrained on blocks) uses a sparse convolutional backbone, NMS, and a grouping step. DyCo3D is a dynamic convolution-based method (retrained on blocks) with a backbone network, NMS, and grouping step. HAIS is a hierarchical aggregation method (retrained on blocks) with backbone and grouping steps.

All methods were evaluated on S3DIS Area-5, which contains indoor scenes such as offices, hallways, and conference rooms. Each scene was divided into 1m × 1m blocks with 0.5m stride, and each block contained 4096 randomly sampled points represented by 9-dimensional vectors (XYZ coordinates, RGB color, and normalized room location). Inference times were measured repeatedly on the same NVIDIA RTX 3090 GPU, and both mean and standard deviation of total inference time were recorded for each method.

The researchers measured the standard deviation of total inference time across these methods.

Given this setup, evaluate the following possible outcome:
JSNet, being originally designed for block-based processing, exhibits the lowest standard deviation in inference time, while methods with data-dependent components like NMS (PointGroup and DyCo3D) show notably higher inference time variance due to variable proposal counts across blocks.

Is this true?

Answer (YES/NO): NO